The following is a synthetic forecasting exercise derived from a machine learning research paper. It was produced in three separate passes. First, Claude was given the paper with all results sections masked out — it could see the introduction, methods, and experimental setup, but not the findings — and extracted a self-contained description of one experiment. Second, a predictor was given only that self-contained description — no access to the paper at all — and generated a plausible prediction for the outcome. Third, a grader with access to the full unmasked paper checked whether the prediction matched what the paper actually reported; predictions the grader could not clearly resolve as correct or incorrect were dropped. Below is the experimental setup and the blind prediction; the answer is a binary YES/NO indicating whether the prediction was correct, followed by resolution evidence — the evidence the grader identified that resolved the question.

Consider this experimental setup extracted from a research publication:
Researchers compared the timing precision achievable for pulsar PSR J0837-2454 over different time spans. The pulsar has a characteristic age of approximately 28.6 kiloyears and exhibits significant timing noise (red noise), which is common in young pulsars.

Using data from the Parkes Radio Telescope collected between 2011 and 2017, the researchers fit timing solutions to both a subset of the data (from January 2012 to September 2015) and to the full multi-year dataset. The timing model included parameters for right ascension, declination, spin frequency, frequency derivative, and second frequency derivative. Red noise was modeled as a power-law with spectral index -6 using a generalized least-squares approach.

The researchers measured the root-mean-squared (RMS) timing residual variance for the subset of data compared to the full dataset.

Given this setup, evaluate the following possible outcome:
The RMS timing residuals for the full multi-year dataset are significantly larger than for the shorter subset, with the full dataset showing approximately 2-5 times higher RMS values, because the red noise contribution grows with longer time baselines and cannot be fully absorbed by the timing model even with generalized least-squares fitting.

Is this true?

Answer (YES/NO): NO